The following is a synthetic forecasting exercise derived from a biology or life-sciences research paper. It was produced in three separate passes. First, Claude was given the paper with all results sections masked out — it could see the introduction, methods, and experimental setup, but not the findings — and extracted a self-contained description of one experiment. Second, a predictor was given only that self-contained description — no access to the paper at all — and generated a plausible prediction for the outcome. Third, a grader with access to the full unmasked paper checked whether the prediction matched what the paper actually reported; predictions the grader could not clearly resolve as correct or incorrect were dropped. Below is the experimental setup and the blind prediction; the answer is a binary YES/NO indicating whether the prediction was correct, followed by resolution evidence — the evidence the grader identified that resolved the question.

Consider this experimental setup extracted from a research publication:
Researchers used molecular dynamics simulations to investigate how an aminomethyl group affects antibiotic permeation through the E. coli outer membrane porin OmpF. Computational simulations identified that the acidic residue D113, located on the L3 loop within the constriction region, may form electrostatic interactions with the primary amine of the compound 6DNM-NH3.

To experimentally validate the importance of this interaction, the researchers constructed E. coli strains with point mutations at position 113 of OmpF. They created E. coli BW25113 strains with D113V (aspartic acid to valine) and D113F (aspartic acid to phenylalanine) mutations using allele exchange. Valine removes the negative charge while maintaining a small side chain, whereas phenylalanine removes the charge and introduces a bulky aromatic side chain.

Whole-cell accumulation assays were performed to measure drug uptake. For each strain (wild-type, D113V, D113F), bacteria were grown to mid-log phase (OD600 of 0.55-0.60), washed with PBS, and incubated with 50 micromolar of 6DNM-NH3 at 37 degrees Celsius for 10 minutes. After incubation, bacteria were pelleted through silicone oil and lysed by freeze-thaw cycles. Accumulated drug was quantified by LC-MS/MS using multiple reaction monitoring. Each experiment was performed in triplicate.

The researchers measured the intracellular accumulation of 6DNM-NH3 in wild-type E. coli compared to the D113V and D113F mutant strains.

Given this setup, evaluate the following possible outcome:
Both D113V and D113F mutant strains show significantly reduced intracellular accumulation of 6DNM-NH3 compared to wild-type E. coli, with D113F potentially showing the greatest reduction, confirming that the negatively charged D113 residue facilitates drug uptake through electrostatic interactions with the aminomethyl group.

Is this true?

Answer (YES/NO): NO